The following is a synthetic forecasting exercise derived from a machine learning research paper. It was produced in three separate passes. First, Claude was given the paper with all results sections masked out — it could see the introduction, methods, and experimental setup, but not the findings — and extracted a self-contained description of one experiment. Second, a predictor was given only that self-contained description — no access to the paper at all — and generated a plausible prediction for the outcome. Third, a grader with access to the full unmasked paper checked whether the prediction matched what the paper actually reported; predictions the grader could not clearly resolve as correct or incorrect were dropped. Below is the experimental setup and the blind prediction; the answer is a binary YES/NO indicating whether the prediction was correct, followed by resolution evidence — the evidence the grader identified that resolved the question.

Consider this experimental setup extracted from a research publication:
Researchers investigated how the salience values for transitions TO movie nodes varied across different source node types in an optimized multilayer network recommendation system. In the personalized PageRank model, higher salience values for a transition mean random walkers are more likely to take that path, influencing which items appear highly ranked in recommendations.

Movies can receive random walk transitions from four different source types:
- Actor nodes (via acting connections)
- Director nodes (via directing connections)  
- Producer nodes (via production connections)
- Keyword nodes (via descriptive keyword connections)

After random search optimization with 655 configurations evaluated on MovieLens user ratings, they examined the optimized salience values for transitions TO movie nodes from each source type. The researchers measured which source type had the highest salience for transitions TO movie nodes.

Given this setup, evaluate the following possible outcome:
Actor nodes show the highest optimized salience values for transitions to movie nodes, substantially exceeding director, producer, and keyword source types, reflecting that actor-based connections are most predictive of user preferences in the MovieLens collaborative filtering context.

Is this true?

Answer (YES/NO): NO